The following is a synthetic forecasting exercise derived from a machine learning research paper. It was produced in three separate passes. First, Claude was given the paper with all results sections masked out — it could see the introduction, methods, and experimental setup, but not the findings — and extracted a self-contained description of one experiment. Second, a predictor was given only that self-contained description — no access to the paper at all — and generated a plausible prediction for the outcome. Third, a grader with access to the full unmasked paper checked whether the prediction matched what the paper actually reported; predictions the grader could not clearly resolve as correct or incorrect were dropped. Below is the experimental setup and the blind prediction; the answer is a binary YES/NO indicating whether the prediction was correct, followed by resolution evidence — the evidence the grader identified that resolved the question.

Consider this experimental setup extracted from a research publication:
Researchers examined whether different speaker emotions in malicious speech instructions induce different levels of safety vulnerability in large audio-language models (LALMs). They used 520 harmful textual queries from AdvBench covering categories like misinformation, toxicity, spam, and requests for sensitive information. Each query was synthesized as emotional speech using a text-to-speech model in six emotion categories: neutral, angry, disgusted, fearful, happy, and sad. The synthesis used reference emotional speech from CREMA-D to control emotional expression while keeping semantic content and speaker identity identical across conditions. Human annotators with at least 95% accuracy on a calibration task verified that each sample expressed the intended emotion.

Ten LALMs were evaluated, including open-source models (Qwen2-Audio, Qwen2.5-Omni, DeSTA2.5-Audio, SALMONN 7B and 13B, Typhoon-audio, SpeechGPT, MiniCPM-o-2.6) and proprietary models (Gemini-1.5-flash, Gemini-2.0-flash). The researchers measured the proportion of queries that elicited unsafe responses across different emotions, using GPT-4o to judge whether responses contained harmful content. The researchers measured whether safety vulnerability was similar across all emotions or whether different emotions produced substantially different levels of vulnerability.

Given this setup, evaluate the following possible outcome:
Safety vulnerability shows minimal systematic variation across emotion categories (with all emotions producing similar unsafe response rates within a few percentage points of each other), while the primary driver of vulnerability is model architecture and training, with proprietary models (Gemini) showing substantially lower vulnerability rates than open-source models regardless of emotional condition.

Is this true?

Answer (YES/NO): NO